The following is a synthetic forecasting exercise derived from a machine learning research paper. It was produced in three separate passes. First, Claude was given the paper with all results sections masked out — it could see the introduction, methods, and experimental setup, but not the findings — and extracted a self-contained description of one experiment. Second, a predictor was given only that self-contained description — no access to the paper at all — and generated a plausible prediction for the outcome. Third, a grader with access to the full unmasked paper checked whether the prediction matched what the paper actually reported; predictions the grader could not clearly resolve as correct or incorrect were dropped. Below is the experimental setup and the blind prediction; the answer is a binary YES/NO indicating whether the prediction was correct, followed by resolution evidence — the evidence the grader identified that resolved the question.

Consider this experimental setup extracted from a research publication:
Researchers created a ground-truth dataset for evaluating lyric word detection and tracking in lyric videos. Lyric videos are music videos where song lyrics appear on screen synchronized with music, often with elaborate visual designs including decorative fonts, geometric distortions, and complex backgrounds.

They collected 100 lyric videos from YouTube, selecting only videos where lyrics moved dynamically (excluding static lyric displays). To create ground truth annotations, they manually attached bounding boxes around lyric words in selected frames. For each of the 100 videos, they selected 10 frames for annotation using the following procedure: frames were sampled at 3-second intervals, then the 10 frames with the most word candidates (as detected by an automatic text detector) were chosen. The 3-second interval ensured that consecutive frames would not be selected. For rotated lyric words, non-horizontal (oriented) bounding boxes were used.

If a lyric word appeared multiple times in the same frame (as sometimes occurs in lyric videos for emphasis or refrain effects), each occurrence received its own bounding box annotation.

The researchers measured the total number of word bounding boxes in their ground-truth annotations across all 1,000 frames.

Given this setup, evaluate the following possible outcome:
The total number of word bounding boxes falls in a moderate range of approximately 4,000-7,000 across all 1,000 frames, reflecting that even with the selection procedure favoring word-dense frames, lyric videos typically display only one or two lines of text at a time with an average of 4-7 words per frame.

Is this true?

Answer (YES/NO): NO